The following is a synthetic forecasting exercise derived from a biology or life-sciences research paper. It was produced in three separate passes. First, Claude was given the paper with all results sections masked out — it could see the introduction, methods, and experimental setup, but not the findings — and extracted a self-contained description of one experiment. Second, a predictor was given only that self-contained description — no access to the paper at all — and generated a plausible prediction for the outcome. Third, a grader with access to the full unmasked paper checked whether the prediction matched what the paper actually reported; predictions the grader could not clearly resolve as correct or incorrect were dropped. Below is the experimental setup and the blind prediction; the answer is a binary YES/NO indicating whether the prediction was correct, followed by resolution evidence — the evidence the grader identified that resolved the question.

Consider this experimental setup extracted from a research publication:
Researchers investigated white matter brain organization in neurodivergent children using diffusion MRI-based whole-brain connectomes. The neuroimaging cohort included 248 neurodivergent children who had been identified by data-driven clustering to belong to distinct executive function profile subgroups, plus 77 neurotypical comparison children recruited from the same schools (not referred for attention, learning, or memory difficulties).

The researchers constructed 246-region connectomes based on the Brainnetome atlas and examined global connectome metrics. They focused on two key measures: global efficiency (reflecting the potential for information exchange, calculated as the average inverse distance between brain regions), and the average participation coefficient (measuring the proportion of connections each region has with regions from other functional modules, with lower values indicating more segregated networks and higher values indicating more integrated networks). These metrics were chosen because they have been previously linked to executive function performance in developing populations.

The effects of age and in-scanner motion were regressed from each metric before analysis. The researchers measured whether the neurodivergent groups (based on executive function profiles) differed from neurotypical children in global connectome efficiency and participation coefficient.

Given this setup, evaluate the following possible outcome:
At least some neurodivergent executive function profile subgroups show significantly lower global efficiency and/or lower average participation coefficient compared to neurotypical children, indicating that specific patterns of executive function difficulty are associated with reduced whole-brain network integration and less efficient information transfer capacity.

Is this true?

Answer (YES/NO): YES